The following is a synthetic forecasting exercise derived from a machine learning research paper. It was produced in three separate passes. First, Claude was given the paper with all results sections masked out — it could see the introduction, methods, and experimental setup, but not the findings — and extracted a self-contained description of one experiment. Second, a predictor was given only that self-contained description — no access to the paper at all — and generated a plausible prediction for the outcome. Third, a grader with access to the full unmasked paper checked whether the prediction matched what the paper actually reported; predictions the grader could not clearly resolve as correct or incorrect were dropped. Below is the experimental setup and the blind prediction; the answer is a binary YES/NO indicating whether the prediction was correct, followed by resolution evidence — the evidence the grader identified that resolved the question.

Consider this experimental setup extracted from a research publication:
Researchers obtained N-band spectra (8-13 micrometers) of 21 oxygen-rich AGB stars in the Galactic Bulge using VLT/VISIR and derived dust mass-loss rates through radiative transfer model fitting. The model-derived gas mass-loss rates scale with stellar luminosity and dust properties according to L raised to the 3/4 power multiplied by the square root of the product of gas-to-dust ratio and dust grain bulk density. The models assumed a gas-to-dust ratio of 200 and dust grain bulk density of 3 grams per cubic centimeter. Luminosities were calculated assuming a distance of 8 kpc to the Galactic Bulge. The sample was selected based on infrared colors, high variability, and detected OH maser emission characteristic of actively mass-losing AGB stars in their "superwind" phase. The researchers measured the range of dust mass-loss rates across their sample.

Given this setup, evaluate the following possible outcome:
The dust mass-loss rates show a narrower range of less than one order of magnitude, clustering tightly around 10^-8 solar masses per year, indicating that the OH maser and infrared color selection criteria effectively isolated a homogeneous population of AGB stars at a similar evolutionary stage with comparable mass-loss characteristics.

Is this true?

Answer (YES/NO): NO